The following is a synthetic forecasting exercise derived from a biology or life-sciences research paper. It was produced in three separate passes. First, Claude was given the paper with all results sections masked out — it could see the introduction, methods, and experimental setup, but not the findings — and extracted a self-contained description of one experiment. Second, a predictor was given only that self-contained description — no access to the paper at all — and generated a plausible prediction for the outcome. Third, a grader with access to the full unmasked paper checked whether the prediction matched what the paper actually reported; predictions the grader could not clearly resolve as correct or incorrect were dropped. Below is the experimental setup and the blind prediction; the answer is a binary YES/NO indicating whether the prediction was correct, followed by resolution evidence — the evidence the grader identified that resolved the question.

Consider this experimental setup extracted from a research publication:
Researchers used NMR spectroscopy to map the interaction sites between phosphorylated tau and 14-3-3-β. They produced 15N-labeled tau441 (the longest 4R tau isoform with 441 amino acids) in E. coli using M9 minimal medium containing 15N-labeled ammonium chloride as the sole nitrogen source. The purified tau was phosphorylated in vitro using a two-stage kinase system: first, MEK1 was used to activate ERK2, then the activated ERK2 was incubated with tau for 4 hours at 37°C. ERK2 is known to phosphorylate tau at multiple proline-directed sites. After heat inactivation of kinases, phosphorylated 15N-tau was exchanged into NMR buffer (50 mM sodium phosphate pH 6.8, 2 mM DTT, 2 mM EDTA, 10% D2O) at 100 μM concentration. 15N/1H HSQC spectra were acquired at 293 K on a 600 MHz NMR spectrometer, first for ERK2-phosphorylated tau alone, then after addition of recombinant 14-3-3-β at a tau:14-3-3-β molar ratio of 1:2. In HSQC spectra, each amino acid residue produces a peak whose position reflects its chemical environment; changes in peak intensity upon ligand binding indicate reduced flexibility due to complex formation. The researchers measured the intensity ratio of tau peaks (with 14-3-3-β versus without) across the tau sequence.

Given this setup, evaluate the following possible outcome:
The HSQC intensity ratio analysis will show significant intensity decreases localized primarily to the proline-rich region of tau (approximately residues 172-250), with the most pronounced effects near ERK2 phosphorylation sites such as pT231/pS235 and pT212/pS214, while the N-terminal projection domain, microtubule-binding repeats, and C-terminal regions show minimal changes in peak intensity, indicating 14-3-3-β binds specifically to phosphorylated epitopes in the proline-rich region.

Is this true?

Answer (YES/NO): NO